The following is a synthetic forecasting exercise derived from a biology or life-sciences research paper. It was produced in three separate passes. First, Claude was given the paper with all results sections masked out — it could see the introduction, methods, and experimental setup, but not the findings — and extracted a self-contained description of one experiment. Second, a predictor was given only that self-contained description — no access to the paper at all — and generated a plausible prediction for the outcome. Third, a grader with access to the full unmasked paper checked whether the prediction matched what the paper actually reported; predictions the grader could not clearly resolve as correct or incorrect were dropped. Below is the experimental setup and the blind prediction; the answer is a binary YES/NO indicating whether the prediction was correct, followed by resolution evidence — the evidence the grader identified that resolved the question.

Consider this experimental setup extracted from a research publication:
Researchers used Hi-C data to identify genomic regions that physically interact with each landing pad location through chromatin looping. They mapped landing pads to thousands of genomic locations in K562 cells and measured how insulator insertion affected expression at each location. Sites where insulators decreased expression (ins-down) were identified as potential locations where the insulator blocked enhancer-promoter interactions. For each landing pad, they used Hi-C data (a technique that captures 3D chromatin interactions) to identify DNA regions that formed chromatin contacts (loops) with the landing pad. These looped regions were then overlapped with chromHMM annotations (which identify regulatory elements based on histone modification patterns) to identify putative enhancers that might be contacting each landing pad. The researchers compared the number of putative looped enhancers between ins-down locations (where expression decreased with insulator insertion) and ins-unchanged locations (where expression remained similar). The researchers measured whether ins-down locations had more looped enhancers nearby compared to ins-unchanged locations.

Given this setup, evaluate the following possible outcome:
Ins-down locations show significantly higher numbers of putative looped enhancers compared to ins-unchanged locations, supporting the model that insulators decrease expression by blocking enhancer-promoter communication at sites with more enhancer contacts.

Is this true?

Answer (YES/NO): YES